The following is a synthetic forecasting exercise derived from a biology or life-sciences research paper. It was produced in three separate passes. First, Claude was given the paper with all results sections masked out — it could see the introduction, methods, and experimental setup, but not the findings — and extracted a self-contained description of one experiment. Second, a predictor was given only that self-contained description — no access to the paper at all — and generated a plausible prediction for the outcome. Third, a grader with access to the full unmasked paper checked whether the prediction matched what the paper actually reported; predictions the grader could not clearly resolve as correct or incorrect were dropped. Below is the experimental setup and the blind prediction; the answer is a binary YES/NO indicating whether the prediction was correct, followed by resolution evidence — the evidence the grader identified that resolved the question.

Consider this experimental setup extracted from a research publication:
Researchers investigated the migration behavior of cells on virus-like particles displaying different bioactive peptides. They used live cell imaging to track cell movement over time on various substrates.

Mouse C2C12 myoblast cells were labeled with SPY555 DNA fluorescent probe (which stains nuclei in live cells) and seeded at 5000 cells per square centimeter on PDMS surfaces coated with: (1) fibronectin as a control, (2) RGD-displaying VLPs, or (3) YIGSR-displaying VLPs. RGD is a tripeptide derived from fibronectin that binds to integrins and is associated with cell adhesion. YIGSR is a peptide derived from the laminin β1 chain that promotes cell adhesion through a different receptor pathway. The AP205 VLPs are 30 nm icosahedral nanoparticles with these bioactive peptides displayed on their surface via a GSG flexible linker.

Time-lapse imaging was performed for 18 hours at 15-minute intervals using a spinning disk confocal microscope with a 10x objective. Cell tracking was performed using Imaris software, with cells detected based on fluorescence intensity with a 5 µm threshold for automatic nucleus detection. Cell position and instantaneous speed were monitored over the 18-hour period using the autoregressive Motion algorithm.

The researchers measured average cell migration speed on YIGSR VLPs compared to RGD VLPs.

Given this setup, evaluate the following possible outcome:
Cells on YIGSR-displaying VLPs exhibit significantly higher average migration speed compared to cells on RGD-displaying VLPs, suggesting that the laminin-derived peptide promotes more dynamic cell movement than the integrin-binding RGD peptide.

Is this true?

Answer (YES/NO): YES